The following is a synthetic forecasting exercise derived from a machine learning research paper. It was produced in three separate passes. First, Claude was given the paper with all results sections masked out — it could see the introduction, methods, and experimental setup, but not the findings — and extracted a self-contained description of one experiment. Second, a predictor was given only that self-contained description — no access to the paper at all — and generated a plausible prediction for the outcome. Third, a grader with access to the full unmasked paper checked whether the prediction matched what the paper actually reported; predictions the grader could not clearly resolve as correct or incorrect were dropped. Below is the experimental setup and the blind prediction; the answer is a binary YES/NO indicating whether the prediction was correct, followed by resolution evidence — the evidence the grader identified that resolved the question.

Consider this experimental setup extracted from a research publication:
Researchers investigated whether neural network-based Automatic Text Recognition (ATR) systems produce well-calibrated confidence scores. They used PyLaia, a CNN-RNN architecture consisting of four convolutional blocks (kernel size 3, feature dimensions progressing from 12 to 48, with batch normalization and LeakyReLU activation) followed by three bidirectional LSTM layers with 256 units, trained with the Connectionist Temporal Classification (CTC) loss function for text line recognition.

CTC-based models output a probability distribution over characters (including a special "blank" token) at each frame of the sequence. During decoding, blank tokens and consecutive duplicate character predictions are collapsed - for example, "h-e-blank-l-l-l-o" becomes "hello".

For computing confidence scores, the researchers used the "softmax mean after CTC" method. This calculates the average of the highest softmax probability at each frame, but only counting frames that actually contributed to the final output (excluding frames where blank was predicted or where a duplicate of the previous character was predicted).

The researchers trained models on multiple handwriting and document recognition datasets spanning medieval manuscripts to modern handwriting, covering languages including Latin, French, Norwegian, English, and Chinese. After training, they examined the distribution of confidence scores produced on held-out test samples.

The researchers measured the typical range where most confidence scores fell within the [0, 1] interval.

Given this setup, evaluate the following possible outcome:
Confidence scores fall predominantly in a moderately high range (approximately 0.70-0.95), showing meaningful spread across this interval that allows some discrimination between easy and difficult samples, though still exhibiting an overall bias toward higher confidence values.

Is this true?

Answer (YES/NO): NO